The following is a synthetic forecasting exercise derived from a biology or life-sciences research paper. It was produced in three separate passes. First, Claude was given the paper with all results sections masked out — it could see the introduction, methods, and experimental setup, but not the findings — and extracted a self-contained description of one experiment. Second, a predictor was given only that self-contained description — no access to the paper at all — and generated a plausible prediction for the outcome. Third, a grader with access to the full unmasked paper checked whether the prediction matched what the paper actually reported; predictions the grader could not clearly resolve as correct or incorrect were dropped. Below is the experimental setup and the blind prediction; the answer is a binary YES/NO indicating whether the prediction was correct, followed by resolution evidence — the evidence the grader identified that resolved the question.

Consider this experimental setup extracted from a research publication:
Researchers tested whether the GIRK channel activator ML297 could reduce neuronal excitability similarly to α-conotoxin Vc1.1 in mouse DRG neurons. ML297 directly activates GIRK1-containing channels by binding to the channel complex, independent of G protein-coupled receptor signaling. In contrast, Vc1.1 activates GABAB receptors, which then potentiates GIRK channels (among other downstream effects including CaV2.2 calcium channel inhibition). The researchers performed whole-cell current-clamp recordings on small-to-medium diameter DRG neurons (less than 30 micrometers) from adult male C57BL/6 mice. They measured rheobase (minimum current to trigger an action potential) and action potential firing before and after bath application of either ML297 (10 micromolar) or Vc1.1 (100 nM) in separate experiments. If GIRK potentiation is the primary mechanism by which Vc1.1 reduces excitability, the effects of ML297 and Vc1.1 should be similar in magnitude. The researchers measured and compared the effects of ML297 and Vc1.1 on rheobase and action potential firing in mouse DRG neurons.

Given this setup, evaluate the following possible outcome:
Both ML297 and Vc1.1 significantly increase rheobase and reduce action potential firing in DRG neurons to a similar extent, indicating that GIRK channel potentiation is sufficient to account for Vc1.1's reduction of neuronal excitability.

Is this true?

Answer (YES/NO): NO